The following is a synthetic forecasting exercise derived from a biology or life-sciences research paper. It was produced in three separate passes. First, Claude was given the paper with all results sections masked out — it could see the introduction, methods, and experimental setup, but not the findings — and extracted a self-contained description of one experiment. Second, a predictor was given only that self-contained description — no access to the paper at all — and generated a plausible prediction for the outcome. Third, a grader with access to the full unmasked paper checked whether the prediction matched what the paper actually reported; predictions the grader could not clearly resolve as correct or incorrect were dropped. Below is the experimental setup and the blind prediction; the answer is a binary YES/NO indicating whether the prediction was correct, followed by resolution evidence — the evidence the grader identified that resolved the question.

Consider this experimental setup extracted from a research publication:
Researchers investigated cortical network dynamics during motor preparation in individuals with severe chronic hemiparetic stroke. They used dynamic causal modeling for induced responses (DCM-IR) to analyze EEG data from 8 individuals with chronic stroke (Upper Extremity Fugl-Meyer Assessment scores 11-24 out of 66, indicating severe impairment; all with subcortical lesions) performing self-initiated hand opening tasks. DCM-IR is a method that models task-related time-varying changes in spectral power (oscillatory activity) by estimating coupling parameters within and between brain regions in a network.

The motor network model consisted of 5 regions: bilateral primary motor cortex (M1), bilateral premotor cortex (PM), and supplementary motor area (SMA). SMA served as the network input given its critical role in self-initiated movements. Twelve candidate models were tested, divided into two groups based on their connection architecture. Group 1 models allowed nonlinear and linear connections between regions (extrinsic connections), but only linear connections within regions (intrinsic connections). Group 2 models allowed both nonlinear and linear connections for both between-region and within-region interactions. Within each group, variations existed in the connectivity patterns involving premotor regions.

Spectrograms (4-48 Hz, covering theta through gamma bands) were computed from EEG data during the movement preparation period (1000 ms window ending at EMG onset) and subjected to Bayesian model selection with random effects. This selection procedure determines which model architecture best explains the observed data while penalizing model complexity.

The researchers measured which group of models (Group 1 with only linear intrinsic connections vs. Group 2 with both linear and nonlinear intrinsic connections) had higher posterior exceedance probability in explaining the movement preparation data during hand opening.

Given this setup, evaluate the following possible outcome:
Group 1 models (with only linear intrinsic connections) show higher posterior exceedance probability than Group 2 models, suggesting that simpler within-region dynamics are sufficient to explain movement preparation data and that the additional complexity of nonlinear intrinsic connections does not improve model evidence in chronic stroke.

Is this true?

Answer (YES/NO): NO